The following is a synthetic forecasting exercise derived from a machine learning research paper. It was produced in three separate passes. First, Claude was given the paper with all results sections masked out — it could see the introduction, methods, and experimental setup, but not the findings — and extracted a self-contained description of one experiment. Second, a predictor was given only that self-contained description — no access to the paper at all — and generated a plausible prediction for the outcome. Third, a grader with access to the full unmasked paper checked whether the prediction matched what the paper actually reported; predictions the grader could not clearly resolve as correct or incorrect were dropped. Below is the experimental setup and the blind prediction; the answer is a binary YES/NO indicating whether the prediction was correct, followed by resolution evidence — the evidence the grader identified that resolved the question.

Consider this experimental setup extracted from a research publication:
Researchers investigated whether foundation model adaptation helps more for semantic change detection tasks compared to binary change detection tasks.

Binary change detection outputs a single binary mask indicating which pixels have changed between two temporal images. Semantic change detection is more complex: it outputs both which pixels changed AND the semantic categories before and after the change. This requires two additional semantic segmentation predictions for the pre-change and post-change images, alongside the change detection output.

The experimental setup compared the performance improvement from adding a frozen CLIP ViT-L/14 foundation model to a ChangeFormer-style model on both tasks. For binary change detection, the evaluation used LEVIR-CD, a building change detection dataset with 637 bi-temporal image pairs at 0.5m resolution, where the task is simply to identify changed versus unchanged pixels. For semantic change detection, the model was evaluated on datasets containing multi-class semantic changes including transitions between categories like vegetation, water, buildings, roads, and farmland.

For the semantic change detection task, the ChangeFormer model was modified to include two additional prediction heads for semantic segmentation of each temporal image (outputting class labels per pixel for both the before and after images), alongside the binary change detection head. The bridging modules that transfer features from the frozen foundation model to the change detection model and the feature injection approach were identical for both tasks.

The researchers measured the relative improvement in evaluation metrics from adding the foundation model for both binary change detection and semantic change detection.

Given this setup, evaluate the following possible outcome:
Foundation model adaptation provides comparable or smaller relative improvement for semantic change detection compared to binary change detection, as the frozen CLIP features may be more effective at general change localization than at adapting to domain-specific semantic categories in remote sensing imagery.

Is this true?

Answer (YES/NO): YES